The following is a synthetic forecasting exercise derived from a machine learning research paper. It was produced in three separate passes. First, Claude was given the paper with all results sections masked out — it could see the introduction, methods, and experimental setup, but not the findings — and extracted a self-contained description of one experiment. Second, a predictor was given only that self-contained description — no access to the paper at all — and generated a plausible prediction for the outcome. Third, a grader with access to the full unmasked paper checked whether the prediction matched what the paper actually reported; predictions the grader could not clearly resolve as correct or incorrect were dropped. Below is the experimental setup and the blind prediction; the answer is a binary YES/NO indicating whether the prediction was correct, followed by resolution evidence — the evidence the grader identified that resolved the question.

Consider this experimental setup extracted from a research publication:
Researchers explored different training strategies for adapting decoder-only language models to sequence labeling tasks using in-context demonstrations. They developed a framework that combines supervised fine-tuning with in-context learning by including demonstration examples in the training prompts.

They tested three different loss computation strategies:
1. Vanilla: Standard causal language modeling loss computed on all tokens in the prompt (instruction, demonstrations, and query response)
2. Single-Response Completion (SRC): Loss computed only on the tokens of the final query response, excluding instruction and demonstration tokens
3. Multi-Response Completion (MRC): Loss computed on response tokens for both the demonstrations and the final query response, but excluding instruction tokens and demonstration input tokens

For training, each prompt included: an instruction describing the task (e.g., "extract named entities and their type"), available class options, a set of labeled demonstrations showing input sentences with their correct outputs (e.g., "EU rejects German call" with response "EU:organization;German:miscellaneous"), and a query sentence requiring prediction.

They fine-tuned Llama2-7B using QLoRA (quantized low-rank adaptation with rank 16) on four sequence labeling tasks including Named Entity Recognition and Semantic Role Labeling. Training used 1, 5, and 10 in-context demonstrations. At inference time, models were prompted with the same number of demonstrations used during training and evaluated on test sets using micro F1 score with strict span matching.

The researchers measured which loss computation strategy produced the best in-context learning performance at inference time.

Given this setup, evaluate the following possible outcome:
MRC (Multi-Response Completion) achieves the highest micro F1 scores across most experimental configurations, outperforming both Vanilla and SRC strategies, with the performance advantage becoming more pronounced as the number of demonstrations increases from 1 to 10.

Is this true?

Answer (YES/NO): NO